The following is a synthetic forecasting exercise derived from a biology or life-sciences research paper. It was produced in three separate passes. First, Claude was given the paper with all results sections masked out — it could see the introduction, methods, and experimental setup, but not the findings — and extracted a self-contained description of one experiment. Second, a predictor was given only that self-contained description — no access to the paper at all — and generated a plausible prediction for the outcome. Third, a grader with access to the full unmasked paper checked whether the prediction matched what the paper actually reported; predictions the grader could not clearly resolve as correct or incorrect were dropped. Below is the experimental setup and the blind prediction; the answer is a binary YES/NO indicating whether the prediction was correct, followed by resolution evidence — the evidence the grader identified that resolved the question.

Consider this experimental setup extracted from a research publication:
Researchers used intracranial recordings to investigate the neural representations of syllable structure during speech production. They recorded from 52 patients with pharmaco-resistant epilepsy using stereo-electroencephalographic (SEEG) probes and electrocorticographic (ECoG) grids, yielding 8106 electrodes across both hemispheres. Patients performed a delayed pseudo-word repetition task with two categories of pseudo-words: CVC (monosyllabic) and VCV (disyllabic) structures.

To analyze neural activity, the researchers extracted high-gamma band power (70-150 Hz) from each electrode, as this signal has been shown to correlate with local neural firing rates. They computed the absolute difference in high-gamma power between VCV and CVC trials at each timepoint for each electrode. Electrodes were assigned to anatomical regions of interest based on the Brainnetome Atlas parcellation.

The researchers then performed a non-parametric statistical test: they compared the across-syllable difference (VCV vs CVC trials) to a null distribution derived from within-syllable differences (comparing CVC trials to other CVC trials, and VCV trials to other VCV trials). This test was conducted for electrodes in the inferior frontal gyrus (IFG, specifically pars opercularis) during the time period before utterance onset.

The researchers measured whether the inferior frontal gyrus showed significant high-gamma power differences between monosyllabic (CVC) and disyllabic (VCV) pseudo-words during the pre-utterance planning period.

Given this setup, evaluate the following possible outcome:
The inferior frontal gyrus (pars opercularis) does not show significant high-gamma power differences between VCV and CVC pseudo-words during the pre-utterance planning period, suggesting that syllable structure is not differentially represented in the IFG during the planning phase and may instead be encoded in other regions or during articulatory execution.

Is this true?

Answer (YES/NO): NO